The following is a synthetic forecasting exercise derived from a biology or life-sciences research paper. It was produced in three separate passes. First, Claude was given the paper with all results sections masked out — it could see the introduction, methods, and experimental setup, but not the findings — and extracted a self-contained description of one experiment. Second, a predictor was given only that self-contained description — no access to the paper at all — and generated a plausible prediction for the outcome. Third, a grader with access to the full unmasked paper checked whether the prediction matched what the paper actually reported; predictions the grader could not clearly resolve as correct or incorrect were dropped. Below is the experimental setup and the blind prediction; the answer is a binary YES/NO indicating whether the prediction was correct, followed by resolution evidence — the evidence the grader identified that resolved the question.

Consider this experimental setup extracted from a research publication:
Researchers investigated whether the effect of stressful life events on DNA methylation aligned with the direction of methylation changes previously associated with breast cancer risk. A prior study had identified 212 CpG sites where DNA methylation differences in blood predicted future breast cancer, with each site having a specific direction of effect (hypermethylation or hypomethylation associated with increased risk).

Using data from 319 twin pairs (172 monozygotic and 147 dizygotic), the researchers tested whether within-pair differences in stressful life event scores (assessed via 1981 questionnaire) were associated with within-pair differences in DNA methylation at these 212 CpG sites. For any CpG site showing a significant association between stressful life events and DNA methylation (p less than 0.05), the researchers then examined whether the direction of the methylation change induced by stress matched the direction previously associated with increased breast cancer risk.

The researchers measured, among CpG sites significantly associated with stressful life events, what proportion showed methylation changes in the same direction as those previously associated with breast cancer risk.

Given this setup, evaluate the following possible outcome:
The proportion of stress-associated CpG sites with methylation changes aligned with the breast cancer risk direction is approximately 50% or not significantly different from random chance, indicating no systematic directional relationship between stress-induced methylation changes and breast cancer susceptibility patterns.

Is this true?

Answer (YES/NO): NO